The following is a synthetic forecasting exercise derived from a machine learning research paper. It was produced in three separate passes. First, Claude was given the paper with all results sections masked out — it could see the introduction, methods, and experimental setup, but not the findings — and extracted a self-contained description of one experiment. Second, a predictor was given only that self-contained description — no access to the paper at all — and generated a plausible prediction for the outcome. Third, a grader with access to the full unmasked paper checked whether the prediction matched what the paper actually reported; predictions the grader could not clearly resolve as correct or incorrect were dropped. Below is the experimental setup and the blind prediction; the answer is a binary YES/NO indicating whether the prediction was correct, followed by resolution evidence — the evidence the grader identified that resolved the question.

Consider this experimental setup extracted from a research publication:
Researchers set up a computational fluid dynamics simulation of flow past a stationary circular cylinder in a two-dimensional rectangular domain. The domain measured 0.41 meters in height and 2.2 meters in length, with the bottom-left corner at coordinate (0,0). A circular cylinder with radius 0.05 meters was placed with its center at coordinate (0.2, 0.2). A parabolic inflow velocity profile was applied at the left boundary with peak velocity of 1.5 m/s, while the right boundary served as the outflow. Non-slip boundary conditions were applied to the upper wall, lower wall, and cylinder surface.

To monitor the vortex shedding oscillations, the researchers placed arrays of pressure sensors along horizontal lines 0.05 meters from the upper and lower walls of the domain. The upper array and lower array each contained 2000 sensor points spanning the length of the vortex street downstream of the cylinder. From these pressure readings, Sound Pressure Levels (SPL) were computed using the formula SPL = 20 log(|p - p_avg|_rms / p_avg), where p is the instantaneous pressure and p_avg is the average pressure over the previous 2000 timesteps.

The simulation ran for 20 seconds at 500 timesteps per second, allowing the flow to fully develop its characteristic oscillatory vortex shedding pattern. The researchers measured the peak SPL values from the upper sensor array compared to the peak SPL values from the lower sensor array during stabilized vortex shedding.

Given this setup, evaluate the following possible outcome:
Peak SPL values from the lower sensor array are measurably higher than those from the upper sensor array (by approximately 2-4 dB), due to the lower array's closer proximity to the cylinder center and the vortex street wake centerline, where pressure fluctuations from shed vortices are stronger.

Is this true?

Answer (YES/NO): NO